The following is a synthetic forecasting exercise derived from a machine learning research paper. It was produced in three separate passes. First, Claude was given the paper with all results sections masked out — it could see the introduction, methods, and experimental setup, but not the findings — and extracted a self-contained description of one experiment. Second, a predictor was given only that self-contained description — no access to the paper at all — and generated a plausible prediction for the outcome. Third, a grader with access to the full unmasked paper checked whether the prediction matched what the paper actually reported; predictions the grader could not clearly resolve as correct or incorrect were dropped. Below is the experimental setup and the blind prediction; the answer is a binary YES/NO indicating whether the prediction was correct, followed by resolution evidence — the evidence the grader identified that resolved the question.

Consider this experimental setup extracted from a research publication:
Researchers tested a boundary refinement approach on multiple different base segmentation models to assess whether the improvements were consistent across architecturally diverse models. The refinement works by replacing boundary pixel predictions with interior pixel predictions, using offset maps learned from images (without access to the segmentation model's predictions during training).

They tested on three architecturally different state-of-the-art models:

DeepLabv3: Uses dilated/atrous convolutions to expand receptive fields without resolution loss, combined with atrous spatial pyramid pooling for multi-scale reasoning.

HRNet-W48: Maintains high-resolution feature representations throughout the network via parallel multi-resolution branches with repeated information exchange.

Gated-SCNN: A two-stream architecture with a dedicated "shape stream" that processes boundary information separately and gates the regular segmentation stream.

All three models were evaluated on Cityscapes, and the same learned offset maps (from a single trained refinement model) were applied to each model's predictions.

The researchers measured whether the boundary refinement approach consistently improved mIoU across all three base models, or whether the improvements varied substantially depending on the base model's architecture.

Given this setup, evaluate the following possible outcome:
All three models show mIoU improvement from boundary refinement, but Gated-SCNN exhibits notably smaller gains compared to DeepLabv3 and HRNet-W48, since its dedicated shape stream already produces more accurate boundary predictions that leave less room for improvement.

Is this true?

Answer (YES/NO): NO